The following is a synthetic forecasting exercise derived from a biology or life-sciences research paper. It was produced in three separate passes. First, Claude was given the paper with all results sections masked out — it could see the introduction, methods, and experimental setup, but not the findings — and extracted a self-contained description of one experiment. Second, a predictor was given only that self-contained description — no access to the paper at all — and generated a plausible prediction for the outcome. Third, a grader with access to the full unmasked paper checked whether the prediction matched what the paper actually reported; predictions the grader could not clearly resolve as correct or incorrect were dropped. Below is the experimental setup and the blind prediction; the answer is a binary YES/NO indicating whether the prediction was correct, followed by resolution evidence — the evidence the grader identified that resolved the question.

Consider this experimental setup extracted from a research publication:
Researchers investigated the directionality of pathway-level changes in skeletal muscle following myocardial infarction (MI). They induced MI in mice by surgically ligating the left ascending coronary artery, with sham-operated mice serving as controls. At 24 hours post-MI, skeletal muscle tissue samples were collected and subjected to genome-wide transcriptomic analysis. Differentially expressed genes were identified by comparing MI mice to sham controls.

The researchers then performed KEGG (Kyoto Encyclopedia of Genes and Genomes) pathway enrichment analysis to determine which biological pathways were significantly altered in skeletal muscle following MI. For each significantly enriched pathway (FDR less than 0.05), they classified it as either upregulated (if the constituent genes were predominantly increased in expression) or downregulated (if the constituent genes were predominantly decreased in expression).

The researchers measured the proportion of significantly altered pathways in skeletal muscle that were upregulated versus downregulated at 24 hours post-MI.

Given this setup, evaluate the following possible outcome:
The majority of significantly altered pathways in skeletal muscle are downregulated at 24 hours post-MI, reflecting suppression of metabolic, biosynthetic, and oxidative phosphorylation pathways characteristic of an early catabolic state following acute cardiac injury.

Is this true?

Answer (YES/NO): NO